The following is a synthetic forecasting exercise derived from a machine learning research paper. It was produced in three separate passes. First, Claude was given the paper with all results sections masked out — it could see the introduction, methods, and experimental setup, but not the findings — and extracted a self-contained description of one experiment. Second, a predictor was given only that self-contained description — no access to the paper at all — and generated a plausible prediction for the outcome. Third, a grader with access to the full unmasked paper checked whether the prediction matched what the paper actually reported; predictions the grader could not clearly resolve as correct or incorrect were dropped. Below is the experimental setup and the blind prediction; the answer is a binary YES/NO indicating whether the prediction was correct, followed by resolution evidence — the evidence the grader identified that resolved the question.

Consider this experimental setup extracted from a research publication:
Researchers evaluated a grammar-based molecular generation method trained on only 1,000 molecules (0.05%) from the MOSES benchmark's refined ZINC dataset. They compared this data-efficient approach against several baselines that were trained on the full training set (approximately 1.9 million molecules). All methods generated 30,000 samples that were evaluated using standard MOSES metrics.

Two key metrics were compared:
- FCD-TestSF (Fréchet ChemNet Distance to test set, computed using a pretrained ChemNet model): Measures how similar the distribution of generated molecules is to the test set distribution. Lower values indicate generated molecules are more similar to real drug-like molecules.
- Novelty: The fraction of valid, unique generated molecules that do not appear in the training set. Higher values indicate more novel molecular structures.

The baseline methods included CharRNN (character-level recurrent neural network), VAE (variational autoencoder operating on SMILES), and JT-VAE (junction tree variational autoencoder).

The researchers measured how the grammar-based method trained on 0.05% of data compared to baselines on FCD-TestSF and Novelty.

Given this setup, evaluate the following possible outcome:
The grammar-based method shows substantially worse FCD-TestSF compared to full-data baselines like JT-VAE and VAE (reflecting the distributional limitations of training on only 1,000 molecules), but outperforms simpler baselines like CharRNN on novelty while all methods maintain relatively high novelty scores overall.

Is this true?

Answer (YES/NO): YES